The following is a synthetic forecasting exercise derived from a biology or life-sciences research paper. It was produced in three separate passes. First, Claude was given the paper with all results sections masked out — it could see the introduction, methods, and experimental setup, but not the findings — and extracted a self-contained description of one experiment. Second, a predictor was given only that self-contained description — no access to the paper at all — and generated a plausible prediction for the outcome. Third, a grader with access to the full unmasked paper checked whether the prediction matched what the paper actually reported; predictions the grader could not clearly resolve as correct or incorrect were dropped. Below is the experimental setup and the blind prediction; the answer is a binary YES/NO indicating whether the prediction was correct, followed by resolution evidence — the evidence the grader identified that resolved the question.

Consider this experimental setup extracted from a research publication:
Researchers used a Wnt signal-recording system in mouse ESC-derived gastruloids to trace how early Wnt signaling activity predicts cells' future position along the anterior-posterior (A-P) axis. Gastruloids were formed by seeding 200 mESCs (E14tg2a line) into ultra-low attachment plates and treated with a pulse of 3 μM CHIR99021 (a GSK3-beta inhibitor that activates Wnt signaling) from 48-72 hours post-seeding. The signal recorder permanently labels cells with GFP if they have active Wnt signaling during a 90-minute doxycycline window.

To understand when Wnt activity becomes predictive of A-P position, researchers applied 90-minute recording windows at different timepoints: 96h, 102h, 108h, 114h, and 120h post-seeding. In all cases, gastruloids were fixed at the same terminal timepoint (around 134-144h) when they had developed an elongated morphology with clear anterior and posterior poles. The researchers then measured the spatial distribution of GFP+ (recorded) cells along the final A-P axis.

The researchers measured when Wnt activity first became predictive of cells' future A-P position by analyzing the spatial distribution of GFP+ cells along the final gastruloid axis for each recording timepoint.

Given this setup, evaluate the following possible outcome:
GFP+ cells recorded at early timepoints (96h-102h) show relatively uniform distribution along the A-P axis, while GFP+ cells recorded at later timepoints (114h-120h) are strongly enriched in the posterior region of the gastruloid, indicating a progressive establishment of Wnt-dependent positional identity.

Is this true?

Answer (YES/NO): NO